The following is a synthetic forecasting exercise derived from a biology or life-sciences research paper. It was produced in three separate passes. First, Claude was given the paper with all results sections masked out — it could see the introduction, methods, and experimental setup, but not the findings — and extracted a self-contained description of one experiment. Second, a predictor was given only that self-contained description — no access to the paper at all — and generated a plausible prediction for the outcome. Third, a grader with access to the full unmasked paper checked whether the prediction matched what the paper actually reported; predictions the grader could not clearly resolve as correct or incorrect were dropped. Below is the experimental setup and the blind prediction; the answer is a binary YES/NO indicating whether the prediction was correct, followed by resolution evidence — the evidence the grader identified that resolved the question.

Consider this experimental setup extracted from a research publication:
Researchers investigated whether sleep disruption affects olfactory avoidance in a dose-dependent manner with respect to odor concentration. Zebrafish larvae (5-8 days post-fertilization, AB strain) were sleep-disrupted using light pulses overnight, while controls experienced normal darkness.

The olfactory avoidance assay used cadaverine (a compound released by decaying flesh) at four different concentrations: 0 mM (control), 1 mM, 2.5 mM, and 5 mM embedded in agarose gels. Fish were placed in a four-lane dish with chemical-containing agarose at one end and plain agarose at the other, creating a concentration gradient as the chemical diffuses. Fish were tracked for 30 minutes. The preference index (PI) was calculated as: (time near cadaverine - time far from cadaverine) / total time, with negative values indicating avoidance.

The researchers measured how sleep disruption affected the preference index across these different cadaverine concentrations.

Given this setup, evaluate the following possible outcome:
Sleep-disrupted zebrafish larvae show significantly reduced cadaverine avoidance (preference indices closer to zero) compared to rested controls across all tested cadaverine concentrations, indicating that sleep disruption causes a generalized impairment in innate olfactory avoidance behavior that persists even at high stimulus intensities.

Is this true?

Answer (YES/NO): NO